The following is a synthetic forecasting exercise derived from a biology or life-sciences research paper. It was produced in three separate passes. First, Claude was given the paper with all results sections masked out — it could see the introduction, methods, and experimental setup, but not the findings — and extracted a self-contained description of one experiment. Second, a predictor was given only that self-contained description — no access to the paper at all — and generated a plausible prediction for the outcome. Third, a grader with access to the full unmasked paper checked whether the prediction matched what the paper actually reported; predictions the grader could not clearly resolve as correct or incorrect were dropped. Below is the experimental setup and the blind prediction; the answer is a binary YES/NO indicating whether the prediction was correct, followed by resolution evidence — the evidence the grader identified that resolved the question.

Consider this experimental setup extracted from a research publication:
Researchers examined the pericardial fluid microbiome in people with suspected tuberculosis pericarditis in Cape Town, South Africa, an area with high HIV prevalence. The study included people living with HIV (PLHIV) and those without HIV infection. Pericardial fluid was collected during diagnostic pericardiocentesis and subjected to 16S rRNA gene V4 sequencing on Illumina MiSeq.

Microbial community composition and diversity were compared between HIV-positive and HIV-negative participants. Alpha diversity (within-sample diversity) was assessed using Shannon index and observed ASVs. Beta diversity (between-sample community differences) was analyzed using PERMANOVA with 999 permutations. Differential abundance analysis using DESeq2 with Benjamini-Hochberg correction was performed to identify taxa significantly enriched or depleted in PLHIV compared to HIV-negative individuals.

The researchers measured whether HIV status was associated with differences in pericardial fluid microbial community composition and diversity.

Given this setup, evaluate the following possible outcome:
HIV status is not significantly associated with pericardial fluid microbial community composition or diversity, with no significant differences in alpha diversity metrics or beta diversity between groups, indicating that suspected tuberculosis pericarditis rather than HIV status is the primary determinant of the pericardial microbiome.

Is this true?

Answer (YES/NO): NO